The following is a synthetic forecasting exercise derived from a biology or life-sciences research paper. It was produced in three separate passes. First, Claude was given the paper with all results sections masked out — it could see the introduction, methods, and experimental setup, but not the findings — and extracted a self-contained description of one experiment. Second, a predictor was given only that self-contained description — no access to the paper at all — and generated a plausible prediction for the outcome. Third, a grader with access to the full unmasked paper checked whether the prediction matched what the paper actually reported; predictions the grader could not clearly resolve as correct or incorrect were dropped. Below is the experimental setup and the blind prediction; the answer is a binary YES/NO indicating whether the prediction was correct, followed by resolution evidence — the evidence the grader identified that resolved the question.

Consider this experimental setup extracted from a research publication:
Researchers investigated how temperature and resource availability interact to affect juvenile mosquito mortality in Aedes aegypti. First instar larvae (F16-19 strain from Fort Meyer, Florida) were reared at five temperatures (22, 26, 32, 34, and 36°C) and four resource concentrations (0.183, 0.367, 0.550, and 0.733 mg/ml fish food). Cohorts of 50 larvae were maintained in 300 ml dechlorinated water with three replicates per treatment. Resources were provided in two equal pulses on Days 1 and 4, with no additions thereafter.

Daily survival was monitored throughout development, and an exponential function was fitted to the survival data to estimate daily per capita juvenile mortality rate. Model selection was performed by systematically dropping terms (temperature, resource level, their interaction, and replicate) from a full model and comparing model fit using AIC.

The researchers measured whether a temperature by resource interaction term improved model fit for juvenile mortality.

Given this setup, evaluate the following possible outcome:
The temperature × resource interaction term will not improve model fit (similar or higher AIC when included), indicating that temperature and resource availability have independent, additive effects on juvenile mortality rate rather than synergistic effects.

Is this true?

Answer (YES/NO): NO